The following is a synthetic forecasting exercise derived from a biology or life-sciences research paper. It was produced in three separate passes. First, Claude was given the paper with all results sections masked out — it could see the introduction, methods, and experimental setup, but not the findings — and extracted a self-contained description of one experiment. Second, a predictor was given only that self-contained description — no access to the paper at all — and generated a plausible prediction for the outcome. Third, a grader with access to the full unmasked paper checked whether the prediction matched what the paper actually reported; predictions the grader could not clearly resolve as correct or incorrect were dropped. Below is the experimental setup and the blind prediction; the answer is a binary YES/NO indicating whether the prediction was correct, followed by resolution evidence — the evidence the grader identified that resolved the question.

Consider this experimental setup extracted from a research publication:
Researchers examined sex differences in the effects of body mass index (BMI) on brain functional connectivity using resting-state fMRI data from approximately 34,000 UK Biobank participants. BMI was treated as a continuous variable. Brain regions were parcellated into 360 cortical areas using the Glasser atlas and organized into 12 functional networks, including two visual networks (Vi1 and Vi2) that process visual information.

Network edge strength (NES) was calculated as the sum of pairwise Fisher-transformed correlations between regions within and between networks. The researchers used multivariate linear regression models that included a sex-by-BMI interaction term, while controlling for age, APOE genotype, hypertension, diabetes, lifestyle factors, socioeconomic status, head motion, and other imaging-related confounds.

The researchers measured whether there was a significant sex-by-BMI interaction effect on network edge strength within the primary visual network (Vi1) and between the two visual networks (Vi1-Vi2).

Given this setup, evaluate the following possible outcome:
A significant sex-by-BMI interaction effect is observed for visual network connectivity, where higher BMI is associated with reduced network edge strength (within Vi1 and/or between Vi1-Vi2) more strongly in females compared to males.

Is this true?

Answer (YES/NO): NO